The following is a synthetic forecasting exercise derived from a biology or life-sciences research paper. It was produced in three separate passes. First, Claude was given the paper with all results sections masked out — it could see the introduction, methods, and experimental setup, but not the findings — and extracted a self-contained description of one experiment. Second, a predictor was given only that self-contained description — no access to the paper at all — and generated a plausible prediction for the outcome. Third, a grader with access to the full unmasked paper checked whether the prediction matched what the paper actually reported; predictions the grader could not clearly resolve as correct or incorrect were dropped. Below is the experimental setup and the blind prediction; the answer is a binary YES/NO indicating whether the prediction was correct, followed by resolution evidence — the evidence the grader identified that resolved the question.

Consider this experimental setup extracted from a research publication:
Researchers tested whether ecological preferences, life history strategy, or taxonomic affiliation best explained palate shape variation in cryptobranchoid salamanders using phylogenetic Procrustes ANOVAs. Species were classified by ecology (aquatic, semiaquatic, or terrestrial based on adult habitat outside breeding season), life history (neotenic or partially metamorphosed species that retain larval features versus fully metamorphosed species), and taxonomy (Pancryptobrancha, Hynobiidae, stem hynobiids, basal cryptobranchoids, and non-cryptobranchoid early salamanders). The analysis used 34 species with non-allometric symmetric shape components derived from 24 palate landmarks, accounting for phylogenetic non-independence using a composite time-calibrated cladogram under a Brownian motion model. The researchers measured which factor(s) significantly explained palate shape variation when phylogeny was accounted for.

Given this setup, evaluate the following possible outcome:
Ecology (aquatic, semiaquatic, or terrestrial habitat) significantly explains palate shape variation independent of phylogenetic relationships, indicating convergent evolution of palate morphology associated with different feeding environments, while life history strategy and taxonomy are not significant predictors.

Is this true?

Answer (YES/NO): NO